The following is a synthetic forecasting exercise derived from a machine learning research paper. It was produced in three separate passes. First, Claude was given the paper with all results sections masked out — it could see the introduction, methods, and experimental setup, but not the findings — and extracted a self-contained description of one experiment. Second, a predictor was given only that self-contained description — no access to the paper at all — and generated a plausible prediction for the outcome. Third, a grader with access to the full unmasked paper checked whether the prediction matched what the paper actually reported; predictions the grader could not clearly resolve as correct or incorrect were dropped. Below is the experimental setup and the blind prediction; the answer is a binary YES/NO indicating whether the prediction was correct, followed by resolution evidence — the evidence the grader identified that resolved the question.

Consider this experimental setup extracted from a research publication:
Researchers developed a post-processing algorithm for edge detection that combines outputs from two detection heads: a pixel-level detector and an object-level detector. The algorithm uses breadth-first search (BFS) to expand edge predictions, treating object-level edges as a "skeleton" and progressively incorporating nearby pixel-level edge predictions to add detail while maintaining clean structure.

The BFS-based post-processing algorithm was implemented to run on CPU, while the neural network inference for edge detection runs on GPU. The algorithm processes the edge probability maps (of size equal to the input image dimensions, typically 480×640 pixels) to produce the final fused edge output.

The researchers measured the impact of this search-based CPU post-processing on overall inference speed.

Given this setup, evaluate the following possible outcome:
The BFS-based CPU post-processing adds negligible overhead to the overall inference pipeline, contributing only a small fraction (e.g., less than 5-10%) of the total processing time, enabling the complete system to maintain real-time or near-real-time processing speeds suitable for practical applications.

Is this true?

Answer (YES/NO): NO